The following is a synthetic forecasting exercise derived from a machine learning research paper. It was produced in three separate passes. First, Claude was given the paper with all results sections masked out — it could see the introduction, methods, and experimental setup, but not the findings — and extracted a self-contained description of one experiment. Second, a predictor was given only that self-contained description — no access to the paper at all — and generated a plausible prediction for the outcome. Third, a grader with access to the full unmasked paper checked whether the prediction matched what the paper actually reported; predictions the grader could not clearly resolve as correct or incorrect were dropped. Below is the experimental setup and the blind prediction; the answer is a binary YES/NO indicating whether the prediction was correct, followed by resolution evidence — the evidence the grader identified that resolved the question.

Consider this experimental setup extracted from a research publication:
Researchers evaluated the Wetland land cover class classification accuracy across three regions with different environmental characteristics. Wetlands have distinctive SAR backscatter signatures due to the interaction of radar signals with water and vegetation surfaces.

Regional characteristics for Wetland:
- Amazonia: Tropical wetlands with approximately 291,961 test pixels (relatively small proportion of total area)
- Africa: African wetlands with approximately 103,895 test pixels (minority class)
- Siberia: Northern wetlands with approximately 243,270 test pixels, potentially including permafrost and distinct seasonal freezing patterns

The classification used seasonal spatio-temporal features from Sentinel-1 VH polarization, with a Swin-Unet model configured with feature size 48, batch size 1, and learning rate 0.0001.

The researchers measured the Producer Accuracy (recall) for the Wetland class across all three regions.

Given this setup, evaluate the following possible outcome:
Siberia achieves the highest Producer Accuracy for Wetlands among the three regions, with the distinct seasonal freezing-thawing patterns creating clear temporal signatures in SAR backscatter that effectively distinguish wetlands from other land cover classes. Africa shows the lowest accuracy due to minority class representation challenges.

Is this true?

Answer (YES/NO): NO